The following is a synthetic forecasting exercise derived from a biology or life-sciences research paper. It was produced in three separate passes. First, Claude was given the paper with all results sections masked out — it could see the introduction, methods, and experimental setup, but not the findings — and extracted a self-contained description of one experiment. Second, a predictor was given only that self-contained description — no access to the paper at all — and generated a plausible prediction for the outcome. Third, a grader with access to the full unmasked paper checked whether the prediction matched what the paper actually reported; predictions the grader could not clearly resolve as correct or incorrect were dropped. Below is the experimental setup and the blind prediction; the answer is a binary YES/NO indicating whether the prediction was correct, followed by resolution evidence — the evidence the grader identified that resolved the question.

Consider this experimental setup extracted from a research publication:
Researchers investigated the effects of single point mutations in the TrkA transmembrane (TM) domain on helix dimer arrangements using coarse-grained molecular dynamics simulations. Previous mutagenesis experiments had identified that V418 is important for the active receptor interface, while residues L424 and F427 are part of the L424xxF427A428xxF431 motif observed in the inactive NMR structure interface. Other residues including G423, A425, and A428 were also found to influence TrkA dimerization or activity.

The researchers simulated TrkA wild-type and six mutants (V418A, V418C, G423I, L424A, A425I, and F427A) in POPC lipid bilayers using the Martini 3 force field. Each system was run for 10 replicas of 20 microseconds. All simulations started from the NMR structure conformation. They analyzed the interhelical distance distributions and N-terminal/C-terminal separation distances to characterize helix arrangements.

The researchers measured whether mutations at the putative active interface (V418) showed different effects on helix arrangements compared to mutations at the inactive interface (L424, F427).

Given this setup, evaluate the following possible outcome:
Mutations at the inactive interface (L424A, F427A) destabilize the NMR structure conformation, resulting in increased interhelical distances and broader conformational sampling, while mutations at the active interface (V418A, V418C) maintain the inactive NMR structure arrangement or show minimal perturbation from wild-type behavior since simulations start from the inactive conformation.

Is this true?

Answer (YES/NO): NO